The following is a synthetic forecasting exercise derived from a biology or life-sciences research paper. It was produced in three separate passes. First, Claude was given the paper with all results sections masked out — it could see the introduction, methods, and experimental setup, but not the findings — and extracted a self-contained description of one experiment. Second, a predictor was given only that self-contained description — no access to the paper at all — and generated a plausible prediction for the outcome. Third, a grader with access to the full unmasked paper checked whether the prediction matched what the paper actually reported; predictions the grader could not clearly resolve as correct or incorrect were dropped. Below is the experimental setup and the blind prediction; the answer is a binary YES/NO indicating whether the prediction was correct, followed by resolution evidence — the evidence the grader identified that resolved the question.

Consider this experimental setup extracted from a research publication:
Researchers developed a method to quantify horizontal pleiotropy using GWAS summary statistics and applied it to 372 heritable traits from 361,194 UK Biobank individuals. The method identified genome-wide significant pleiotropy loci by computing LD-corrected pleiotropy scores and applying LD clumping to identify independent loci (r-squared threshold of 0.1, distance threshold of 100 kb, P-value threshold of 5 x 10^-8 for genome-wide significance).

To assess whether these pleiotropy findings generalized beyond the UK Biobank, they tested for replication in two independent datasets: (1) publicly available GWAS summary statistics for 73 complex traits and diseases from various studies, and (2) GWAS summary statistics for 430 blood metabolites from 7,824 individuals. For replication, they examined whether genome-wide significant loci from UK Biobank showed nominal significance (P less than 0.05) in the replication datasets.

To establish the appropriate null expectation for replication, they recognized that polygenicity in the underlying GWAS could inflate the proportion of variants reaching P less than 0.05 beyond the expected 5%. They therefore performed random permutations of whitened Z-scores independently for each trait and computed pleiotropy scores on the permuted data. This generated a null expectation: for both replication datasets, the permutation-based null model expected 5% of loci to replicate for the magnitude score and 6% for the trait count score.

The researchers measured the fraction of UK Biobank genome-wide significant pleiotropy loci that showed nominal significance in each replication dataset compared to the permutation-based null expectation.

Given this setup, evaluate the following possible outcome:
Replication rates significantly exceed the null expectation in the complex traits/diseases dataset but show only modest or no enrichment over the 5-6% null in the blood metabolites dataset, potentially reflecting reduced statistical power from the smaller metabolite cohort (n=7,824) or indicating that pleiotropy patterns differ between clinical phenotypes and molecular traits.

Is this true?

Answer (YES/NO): NO